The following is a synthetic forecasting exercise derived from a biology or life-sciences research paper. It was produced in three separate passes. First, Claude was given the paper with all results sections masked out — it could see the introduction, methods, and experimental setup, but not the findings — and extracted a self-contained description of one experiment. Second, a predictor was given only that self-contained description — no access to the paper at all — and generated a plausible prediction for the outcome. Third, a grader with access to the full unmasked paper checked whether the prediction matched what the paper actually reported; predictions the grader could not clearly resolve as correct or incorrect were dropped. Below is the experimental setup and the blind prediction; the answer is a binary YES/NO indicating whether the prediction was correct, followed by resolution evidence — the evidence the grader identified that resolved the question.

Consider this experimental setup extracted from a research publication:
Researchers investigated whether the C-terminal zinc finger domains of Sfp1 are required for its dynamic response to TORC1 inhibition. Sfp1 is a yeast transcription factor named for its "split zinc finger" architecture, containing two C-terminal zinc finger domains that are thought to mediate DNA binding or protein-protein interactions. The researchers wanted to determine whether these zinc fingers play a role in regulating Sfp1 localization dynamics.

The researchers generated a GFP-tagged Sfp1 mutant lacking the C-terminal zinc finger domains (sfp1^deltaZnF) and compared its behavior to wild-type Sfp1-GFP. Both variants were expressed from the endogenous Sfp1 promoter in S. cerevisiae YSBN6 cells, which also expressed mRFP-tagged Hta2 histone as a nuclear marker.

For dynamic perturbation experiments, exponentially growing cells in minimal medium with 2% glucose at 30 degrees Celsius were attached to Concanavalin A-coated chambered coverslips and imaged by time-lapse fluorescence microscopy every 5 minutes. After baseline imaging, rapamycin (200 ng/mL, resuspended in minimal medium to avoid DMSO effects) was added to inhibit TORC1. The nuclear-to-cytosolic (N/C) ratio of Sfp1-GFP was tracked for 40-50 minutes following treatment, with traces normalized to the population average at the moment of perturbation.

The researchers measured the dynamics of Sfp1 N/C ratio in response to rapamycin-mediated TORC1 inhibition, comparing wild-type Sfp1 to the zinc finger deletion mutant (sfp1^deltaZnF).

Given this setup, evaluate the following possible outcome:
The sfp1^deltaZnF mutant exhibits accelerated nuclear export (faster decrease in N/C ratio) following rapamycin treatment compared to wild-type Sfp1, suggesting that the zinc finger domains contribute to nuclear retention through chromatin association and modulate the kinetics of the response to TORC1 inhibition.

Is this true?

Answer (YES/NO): NO